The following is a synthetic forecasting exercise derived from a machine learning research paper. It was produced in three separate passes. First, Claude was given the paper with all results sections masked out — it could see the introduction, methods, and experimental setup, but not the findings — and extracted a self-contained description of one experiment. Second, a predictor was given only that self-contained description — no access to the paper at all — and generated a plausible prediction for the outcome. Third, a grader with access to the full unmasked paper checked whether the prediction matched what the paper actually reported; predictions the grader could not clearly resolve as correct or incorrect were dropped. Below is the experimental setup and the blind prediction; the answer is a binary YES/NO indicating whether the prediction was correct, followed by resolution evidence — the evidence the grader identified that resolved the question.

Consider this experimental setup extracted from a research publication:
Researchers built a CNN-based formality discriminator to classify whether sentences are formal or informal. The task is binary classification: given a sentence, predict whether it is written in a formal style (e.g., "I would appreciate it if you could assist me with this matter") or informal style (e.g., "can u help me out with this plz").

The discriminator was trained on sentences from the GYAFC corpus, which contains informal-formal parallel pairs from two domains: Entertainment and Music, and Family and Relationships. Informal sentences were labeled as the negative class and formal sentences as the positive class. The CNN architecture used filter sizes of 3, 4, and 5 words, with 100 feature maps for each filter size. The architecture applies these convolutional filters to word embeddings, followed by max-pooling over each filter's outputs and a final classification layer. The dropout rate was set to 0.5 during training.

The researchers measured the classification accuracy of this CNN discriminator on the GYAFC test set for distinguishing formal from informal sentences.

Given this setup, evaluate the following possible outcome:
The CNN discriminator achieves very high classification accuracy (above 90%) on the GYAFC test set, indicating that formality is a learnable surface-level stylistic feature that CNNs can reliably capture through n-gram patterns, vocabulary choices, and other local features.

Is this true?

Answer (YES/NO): YES